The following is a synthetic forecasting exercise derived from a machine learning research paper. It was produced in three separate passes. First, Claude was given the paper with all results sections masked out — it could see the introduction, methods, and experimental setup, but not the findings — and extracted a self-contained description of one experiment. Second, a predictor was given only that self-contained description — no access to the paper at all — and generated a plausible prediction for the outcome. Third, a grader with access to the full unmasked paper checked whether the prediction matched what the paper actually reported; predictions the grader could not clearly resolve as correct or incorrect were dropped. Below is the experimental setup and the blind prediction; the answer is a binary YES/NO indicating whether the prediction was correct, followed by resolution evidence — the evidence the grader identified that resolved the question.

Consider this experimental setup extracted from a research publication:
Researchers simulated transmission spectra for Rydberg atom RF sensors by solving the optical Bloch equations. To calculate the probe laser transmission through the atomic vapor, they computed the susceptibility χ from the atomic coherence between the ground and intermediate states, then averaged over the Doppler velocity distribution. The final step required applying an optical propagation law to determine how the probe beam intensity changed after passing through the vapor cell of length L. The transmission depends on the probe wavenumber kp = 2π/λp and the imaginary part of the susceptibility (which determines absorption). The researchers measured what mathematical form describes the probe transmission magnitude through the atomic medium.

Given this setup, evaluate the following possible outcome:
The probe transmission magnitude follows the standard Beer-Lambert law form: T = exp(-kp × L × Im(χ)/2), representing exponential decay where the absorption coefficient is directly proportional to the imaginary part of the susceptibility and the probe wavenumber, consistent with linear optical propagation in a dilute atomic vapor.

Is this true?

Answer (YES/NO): YES